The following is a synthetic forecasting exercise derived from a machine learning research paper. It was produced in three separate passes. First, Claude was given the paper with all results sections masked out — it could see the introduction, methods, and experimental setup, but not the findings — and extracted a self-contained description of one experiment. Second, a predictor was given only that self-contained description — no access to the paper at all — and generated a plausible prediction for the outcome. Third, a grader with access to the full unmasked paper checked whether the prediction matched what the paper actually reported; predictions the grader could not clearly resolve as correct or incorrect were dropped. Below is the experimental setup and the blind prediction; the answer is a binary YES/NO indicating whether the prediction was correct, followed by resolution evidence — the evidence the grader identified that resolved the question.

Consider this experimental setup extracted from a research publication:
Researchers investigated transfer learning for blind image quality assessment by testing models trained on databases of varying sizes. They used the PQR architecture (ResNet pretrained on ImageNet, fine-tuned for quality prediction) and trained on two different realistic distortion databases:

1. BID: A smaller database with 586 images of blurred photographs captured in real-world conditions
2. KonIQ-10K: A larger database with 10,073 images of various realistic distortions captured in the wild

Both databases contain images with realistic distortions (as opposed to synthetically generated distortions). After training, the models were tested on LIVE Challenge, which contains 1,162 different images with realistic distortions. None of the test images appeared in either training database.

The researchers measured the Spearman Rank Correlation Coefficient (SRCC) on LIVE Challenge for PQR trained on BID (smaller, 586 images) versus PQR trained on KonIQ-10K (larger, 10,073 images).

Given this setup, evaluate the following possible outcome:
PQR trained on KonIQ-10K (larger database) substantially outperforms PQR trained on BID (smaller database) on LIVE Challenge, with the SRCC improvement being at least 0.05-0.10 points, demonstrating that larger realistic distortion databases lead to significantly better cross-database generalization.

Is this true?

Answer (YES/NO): YES